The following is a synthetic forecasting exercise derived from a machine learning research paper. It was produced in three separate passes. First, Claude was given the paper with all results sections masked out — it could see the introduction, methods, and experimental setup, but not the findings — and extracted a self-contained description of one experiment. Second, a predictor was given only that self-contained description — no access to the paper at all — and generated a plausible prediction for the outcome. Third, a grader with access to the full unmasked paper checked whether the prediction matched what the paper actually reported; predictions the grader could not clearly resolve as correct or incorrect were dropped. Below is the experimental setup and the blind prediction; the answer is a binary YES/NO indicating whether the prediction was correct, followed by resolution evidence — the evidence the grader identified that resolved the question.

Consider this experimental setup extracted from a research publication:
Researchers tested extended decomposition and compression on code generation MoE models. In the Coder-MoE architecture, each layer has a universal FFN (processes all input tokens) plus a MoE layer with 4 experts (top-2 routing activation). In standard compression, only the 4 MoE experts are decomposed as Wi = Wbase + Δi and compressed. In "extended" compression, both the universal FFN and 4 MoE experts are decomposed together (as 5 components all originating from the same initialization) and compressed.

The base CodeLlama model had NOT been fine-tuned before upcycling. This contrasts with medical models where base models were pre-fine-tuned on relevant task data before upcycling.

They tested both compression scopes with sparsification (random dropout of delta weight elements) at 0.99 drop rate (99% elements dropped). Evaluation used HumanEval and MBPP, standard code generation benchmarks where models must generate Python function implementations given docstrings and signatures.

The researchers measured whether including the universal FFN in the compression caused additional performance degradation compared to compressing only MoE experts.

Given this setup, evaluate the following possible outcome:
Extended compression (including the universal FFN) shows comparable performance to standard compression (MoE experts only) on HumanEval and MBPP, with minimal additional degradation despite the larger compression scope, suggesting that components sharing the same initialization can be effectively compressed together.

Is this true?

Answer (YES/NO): NO